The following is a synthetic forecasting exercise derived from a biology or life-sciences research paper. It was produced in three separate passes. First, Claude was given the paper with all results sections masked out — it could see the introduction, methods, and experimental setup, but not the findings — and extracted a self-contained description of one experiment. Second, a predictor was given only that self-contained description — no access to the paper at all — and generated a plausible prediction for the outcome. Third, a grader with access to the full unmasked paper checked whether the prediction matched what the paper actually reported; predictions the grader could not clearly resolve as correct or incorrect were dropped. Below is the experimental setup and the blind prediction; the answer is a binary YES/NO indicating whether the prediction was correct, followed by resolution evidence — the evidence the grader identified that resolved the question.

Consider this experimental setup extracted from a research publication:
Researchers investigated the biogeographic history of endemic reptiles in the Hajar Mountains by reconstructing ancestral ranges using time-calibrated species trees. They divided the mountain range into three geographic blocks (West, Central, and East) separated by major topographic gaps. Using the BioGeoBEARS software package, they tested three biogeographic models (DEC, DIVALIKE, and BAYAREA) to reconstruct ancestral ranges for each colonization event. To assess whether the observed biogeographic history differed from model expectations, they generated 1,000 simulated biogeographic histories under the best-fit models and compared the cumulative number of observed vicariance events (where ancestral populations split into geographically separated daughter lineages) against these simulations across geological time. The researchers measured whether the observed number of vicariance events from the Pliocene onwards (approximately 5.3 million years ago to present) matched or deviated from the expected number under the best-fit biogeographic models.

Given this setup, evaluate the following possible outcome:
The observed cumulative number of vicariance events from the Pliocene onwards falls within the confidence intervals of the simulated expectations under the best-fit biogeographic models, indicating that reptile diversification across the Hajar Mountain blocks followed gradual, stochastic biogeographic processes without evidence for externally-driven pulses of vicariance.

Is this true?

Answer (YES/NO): NO